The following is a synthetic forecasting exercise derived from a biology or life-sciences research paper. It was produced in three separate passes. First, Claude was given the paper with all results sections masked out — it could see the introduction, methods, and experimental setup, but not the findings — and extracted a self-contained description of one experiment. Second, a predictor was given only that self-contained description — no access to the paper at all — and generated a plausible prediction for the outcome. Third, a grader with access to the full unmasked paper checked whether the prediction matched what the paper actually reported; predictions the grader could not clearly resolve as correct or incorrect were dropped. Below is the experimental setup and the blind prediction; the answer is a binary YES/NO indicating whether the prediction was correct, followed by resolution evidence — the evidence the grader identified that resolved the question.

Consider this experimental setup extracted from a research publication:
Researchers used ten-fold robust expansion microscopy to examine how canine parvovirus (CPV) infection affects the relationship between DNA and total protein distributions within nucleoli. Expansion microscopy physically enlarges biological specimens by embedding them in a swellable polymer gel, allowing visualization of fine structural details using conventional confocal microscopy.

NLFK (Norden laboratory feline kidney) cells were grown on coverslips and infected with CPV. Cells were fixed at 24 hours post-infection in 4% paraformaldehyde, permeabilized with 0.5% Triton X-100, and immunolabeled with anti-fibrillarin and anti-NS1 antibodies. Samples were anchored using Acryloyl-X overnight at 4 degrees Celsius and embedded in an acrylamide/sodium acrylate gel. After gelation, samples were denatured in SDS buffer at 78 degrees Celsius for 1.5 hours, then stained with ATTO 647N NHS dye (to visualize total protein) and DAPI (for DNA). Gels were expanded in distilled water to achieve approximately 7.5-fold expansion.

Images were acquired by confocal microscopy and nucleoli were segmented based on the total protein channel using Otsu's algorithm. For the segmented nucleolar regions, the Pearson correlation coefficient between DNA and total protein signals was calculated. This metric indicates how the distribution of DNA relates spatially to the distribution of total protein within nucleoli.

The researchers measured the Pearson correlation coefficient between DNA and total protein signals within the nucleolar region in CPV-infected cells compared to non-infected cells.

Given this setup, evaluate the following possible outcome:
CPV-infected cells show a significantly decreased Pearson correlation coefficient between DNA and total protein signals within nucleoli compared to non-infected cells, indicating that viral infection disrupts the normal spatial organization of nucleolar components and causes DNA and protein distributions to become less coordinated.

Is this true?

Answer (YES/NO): NO